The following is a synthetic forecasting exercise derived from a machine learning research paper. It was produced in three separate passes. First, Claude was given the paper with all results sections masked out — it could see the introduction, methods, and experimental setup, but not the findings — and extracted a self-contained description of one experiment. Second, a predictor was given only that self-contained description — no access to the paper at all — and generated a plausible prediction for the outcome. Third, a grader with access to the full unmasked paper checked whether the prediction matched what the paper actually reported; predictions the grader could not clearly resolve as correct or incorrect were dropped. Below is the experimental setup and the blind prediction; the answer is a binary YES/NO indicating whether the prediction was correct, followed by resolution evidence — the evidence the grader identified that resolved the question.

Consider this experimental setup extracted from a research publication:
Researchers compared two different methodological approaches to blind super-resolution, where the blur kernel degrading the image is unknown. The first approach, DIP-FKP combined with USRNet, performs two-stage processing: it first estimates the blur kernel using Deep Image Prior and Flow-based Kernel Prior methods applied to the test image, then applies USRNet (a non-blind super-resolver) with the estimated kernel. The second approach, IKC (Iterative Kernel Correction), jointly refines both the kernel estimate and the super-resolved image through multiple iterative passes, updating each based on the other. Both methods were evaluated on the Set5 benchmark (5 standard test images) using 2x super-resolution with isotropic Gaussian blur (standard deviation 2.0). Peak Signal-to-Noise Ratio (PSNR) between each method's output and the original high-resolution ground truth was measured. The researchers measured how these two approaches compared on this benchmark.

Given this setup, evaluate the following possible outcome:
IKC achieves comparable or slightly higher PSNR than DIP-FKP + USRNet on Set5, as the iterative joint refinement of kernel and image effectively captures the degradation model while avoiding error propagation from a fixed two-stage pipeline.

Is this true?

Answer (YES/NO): NO